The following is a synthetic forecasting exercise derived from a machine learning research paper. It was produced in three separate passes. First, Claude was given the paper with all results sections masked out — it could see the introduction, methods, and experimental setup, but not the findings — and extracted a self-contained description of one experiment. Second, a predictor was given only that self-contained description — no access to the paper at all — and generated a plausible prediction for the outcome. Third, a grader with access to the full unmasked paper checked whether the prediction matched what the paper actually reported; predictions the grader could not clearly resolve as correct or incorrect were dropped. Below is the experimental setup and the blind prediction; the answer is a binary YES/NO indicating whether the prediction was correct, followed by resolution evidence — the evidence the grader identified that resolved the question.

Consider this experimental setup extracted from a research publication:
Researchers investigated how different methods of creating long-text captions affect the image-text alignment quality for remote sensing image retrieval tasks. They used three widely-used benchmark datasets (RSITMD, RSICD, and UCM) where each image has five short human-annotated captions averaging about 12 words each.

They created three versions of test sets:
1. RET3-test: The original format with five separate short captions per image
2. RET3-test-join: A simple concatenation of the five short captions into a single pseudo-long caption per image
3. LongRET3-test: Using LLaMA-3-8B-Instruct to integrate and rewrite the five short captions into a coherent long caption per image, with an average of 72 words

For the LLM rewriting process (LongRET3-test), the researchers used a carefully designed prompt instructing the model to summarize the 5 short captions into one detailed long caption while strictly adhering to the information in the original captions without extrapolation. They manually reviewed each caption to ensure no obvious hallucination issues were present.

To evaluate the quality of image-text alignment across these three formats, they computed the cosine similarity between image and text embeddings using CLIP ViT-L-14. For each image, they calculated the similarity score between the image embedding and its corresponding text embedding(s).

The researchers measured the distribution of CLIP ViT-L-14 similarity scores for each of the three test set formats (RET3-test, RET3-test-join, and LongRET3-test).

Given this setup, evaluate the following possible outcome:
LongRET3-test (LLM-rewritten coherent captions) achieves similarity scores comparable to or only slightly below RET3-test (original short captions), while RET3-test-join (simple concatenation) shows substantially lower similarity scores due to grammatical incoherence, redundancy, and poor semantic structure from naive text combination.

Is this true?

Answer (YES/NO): NO